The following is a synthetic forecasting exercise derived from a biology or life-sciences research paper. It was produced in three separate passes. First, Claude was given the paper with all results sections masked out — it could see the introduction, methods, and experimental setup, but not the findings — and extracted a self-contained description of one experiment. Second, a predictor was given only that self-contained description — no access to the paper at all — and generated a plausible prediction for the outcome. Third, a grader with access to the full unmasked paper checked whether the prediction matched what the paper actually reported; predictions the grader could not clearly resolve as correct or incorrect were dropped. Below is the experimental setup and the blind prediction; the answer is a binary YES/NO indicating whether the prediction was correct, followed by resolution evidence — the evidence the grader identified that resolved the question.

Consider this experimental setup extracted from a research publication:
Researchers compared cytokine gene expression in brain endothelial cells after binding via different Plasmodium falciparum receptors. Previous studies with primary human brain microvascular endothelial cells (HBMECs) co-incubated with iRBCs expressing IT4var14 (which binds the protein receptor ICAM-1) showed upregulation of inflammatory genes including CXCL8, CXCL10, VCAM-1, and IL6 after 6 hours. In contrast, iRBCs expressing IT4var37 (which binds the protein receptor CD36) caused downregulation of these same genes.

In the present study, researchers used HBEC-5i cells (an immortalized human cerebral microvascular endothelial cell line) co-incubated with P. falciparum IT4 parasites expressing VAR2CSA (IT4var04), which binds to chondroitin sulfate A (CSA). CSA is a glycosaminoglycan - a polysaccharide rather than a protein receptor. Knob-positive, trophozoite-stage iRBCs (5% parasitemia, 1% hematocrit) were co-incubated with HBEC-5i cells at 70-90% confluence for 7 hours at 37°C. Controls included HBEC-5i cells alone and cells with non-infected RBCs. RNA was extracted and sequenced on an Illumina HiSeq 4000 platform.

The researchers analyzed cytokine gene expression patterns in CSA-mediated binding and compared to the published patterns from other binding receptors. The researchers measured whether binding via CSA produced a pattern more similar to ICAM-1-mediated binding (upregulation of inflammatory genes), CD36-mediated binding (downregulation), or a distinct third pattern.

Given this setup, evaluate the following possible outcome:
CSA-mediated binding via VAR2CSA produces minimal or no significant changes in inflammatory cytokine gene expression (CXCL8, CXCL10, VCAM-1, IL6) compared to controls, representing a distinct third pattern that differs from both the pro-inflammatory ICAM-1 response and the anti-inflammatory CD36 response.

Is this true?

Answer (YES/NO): NO